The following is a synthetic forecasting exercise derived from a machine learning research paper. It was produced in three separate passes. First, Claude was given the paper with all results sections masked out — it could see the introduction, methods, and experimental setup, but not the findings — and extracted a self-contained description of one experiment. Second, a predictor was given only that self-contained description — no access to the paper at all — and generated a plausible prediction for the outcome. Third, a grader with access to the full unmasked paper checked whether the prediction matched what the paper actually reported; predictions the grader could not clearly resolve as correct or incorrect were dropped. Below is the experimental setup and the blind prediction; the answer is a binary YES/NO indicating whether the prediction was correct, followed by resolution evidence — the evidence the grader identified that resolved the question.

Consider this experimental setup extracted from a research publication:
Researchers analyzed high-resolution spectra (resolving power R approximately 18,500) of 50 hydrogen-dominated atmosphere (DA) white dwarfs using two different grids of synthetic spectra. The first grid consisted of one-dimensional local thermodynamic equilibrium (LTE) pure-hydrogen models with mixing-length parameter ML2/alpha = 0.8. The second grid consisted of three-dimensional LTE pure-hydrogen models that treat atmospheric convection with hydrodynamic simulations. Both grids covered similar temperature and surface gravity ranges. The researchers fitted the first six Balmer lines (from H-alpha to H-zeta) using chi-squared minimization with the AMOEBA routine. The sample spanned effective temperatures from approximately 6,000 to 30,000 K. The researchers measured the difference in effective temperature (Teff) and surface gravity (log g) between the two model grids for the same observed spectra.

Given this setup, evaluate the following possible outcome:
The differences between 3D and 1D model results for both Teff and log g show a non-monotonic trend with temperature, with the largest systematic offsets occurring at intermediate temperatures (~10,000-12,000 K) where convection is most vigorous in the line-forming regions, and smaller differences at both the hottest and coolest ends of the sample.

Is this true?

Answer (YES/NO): NO